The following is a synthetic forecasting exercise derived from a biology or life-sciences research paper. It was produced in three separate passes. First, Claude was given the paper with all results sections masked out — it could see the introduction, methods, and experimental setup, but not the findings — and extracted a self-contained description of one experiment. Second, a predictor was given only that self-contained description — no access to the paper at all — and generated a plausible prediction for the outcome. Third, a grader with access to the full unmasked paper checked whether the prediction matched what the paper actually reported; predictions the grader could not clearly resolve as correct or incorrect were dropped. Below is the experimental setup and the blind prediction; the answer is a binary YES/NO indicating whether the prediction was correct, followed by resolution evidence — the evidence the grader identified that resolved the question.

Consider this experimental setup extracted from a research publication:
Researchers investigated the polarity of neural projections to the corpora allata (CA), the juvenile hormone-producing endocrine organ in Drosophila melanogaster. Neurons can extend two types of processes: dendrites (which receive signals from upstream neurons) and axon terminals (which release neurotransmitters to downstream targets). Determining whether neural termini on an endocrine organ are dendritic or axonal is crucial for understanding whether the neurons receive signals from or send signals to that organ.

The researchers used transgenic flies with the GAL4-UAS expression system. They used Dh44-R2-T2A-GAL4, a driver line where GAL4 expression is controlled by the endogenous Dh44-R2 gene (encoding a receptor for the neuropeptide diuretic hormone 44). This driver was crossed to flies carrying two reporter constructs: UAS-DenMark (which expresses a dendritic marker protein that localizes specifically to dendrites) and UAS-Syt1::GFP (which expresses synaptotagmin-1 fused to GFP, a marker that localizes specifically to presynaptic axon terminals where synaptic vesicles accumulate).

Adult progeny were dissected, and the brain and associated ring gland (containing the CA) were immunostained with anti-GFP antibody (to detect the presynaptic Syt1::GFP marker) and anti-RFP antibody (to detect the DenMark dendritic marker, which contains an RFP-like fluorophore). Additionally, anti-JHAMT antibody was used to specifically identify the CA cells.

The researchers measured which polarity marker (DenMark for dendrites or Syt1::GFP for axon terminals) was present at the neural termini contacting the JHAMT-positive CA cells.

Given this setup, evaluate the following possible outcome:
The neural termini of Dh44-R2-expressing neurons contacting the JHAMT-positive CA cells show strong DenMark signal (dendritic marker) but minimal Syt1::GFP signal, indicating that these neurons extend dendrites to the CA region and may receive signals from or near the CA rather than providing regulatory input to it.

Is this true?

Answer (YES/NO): NO